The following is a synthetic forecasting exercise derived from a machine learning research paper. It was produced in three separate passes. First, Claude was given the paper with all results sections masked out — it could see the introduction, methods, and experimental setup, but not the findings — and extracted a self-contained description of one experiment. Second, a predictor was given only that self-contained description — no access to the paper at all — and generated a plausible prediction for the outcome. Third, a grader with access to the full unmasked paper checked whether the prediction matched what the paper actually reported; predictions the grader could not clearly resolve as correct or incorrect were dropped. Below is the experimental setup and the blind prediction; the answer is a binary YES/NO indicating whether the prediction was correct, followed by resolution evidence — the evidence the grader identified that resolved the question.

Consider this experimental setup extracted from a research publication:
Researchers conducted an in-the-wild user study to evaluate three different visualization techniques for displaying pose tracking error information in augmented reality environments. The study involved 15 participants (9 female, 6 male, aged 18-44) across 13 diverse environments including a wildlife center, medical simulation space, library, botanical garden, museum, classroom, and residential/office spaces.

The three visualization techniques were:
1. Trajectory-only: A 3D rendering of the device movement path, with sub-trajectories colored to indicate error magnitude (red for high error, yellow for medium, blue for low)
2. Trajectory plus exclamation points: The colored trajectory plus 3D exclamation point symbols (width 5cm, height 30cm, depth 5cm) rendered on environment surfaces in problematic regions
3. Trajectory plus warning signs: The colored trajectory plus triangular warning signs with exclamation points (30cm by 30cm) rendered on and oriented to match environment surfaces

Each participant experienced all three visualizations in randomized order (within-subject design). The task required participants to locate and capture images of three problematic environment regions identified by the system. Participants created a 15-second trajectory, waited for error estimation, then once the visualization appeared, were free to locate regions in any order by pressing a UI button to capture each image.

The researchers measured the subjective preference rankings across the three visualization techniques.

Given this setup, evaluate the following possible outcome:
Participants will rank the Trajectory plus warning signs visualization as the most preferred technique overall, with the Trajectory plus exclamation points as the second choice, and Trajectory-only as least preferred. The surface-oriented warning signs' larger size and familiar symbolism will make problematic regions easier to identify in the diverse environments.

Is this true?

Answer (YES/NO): NO